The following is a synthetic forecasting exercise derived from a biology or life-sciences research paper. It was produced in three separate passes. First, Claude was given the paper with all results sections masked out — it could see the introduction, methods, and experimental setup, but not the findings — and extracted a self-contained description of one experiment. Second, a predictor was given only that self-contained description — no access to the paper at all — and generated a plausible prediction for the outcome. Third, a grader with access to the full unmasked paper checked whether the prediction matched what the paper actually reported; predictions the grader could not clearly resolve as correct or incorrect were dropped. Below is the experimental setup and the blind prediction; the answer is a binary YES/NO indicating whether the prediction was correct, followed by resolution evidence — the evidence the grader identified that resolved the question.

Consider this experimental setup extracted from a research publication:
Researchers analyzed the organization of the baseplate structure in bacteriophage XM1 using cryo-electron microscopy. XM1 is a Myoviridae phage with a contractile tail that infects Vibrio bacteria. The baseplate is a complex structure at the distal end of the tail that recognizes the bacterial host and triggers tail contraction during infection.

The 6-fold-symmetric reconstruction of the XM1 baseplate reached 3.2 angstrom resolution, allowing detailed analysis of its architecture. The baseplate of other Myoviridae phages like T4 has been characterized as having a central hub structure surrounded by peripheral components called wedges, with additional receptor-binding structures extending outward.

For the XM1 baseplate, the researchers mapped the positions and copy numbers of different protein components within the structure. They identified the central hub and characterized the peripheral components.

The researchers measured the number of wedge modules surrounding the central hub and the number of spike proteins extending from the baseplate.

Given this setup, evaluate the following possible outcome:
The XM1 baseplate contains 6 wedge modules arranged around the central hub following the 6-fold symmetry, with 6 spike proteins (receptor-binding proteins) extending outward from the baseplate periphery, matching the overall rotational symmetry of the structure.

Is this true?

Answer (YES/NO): NO